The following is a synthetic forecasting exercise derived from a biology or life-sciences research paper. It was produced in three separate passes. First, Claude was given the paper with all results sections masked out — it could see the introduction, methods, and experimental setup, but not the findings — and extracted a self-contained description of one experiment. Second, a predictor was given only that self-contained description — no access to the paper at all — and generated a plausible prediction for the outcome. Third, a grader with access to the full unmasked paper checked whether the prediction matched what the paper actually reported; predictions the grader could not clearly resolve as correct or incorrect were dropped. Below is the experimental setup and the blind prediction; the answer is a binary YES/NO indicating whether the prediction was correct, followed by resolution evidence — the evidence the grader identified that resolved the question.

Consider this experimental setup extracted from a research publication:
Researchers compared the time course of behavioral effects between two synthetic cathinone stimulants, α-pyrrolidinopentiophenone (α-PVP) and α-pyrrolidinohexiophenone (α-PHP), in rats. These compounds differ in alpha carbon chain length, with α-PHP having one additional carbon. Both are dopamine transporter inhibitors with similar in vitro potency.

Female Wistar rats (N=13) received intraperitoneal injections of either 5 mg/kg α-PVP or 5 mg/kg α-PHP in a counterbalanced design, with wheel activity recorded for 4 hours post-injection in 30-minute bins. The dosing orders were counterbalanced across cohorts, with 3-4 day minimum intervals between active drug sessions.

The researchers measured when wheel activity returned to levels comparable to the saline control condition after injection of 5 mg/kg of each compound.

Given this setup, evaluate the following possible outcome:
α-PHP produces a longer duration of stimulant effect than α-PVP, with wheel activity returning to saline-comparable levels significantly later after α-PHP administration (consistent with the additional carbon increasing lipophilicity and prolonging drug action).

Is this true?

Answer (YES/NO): NO